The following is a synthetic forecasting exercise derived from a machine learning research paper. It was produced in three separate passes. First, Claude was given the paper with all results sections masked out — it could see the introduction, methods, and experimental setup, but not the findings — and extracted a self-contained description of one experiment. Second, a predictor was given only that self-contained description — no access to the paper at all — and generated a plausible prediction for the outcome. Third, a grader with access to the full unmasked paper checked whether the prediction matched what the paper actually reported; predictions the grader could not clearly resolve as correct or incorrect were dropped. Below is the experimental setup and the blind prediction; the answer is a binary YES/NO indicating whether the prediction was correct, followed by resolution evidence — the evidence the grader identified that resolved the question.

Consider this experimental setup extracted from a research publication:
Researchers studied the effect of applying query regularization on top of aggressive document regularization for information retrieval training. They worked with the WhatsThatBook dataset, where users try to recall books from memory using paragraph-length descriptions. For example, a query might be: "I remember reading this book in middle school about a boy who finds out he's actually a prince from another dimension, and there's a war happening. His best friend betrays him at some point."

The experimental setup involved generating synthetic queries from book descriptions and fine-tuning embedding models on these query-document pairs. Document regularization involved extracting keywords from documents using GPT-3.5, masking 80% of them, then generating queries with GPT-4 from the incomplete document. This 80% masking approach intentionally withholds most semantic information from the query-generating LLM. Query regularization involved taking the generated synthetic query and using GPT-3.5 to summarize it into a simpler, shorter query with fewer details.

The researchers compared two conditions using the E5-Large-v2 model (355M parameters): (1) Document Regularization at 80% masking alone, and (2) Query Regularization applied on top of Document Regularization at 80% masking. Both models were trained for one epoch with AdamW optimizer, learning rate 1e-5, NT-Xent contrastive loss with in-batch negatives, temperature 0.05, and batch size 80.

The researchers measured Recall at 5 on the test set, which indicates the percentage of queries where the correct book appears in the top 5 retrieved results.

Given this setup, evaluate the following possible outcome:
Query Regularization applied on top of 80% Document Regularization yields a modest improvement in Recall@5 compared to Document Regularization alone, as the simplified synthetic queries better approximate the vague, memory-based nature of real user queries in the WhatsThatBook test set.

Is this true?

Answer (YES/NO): NO